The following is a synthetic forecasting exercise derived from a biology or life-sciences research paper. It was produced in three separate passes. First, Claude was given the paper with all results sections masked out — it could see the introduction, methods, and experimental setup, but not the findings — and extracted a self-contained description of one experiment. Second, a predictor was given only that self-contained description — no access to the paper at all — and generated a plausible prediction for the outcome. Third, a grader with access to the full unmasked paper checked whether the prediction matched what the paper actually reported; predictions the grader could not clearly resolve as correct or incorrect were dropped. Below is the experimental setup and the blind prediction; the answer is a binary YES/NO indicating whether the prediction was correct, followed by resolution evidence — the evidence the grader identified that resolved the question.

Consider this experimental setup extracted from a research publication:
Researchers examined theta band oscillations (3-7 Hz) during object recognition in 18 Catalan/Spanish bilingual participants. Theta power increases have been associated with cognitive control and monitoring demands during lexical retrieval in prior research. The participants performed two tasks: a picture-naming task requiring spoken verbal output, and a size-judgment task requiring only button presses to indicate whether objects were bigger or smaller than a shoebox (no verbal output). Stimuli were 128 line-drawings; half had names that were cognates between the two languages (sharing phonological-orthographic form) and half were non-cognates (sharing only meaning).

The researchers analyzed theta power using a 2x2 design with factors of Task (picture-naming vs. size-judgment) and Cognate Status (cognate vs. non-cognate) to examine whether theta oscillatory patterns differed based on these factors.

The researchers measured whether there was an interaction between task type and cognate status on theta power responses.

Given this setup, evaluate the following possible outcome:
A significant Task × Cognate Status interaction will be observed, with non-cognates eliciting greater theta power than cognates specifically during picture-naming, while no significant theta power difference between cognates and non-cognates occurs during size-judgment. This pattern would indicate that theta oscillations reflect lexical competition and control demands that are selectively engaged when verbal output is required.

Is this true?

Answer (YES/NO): NO